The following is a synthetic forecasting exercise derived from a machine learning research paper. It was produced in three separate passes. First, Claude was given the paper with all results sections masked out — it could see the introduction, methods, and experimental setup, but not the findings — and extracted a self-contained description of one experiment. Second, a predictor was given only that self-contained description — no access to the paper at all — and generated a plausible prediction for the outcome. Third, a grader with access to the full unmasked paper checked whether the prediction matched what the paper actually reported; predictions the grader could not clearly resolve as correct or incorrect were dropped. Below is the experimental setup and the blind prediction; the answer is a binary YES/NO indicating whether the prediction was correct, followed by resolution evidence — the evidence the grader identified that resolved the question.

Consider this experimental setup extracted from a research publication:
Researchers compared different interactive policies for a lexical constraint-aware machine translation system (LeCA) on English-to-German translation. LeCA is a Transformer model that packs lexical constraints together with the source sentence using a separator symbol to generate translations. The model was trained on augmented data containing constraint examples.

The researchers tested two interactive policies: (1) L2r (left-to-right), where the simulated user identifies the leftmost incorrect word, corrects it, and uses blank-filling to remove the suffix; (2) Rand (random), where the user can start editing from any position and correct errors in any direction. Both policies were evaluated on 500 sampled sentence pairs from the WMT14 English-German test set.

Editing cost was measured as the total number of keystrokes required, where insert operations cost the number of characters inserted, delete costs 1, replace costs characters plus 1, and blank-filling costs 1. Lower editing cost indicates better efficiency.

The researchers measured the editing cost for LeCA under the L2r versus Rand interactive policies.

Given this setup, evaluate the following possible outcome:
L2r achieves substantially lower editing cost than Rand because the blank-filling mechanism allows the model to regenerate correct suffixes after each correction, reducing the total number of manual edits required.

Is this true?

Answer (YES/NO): YES